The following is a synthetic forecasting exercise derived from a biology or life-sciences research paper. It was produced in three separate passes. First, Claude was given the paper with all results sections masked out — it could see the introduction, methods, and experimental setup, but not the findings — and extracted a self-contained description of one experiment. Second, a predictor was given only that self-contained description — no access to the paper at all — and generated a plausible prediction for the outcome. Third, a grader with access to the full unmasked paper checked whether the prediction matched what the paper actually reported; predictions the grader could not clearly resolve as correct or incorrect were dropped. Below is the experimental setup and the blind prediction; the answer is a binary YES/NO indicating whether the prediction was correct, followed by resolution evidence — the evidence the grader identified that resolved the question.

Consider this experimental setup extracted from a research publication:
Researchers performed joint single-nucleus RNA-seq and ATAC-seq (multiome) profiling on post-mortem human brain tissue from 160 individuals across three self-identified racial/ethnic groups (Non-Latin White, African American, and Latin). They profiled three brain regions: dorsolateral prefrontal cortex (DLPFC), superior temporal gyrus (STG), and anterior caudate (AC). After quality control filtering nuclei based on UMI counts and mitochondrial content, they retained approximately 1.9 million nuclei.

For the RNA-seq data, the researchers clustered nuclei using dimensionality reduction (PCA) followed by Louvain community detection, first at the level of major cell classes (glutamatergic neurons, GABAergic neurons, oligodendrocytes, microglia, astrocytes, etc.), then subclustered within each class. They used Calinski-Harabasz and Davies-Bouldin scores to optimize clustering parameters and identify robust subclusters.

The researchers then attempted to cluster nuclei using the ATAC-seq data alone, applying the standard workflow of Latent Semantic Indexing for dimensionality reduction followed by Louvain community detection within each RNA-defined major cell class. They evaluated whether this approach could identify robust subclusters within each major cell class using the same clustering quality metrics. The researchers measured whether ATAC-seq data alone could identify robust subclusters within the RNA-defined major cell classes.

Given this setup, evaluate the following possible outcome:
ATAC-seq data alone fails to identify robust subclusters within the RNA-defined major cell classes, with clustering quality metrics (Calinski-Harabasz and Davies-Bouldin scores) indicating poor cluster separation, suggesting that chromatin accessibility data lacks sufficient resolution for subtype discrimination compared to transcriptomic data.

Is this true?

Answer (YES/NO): YES